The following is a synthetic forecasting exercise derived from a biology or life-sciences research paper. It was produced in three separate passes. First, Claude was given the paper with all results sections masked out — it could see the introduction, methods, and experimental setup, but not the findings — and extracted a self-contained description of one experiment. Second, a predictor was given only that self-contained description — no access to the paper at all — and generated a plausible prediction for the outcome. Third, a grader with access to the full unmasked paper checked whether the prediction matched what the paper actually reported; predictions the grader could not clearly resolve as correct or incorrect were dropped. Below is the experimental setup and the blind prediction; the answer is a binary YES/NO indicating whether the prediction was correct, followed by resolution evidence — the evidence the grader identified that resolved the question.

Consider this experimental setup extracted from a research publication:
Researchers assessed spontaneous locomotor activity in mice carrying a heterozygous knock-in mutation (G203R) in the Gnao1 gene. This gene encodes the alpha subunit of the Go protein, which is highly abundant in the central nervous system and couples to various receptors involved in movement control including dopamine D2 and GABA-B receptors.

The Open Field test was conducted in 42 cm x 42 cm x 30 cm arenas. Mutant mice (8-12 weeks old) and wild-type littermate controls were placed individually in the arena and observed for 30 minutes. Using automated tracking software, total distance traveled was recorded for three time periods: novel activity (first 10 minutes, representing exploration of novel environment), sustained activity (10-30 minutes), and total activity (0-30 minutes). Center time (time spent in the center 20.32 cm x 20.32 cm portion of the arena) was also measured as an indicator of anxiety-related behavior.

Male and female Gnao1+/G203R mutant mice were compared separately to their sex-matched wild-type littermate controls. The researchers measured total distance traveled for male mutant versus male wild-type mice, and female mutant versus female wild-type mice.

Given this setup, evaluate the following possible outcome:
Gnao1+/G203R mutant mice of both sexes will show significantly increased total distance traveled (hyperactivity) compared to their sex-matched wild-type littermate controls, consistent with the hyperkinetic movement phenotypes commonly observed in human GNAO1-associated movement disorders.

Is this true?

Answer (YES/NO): NO